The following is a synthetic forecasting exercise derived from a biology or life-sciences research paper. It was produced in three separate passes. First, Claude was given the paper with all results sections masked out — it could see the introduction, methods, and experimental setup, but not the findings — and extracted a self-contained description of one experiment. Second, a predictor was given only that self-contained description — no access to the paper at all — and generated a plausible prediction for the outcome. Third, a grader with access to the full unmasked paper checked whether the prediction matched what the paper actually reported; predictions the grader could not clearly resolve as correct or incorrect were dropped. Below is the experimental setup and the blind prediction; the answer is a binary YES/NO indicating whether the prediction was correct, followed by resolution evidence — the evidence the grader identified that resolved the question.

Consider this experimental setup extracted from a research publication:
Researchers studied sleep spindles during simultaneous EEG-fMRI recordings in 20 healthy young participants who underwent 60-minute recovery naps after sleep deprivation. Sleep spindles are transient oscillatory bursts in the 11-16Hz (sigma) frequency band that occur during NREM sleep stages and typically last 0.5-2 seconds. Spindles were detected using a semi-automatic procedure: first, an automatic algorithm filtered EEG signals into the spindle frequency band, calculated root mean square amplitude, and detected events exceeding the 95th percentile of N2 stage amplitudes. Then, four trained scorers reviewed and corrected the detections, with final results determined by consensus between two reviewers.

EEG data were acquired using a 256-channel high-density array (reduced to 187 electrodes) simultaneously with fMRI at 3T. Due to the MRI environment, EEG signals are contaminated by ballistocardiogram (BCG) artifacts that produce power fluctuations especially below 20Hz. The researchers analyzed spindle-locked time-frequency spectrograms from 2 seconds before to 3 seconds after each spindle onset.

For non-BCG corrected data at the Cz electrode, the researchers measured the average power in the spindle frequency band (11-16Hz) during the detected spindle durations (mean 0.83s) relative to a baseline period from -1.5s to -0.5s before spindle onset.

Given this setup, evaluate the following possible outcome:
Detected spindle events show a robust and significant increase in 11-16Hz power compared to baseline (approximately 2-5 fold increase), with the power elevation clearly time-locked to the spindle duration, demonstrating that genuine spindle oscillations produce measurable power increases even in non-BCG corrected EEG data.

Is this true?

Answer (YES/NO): NO